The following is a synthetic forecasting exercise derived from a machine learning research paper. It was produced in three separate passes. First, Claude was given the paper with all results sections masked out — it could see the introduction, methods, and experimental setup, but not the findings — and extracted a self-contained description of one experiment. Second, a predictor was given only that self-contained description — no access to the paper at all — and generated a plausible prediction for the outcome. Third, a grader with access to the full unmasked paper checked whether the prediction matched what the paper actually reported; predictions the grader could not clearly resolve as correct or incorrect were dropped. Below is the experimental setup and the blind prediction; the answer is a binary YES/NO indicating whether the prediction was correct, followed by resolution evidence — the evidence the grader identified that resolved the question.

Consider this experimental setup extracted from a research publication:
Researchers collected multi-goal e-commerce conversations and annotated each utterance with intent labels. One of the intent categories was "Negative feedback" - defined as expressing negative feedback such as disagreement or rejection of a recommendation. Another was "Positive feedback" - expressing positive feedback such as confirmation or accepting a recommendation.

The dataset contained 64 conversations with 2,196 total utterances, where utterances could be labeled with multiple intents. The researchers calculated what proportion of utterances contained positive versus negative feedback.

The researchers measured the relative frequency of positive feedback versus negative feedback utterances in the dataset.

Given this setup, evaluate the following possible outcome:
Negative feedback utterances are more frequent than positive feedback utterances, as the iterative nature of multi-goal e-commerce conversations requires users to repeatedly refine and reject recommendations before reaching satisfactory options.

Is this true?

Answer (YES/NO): NO